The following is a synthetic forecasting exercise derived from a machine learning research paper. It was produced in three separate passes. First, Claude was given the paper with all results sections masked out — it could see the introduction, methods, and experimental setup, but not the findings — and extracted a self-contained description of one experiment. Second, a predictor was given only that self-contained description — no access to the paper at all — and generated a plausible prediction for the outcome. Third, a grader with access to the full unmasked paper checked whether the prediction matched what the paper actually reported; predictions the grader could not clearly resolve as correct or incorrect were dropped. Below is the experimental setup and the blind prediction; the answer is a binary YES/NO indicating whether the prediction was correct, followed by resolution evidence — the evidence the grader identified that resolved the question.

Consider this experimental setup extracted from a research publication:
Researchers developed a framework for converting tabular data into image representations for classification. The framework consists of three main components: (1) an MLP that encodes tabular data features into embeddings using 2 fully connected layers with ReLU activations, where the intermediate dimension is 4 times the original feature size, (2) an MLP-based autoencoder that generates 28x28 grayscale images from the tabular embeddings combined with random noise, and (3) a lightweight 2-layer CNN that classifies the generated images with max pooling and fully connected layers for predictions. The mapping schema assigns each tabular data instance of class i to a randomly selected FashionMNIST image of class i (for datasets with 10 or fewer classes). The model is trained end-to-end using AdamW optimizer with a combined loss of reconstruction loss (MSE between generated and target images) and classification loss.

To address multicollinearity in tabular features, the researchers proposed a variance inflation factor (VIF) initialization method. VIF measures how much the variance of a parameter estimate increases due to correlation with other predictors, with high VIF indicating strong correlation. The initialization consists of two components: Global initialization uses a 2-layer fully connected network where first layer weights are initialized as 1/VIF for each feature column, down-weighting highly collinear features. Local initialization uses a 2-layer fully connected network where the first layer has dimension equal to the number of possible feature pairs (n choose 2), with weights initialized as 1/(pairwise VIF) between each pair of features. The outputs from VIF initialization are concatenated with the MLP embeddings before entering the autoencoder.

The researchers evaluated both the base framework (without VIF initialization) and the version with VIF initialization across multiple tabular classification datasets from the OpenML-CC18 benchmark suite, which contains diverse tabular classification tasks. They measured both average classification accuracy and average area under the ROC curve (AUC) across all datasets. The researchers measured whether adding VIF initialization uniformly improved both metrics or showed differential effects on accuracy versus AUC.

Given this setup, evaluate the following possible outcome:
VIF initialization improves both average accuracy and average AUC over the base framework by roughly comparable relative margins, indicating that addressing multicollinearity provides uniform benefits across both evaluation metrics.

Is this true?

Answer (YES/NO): NO